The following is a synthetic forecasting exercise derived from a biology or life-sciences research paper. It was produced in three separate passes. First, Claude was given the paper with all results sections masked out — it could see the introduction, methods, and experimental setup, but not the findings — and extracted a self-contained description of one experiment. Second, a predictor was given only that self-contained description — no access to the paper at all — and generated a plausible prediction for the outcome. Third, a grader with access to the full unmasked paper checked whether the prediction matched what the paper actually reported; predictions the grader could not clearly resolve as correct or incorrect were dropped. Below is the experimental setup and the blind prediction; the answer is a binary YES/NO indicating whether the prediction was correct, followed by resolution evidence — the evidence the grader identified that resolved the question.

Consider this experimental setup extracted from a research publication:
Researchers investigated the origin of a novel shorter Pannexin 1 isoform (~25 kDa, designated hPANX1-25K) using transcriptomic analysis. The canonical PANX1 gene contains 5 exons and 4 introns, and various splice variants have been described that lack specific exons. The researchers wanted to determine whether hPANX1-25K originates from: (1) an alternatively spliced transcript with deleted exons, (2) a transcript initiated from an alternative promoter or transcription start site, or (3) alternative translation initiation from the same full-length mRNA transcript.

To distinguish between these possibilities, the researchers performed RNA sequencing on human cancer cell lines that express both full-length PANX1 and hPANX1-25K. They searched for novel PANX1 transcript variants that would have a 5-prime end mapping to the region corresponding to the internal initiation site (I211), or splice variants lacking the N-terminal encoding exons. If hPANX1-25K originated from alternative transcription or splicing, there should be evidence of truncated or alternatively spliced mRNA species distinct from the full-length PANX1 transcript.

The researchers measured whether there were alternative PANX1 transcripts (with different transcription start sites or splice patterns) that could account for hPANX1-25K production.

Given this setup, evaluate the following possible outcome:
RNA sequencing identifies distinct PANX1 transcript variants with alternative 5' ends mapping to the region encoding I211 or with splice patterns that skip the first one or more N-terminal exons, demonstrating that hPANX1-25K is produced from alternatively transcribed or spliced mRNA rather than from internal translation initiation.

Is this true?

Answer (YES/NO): NO